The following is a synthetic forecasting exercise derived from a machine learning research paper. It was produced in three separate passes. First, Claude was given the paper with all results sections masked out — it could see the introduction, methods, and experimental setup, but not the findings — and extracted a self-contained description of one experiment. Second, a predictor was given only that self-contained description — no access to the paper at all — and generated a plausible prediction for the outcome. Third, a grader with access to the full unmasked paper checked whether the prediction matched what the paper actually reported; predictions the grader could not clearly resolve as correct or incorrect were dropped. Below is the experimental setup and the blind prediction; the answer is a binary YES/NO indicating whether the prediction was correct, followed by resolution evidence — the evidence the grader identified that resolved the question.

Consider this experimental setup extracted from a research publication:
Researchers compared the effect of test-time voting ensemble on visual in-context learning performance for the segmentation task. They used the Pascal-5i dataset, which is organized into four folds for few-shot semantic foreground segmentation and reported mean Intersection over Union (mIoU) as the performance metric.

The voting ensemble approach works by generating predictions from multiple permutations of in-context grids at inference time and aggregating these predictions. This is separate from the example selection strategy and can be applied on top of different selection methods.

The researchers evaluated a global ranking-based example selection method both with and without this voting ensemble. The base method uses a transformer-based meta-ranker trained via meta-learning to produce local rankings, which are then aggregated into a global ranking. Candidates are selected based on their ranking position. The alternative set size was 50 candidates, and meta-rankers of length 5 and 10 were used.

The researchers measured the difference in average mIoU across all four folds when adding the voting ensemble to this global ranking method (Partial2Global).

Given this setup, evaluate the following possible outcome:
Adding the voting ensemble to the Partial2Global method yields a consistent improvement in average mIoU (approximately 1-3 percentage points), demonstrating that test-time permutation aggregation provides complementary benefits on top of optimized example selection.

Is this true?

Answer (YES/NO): NO